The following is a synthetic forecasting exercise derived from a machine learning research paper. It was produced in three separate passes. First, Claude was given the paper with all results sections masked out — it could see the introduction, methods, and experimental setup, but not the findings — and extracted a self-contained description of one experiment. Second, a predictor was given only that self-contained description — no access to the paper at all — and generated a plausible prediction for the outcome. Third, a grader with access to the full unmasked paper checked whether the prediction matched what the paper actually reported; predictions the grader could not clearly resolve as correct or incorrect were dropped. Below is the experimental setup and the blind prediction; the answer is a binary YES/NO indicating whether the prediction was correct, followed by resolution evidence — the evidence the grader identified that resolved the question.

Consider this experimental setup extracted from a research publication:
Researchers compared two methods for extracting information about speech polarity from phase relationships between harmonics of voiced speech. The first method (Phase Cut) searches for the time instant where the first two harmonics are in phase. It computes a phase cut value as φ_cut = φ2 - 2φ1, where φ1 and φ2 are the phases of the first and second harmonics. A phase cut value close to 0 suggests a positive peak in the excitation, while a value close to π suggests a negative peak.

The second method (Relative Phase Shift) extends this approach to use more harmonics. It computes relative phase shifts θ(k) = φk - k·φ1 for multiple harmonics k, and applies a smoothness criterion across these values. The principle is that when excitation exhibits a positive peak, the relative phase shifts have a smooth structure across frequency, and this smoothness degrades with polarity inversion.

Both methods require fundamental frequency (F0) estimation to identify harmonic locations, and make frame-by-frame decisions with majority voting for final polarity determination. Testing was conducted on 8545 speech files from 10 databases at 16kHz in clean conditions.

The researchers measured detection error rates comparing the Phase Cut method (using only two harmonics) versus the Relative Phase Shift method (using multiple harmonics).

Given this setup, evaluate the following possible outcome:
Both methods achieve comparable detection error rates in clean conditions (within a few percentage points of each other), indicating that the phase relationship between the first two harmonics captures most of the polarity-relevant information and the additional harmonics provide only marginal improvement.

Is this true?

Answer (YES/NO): NO